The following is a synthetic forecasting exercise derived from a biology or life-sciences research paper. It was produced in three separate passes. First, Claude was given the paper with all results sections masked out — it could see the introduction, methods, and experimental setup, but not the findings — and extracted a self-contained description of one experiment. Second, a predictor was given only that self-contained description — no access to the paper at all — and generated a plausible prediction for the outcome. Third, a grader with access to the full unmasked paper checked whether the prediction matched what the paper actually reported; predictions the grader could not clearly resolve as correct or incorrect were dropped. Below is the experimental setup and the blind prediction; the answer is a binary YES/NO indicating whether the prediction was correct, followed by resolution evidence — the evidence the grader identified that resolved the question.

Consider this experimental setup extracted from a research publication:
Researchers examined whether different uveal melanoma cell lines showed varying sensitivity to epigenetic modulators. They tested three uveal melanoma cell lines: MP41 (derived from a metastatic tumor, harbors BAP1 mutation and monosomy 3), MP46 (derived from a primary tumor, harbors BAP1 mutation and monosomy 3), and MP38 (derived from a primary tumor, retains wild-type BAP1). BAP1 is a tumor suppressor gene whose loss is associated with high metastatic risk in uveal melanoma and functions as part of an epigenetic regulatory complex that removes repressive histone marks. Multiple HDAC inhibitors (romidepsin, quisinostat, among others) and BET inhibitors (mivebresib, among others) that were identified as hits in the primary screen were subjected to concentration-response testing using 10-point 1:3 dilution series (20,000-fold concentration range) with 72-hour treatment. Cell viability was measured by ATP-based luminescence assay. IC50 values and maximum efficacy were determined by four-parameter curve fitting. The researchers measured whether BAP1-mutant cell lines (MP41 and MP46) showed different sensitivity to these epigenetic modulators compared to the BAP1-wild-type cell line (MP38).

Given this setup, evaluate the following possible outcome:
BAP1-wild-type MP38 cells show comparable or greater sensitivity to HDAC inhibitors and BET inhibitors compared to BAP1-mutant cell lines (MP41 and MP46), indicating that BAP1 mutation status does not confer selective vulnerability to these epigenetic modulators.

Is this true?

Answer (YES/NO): YES